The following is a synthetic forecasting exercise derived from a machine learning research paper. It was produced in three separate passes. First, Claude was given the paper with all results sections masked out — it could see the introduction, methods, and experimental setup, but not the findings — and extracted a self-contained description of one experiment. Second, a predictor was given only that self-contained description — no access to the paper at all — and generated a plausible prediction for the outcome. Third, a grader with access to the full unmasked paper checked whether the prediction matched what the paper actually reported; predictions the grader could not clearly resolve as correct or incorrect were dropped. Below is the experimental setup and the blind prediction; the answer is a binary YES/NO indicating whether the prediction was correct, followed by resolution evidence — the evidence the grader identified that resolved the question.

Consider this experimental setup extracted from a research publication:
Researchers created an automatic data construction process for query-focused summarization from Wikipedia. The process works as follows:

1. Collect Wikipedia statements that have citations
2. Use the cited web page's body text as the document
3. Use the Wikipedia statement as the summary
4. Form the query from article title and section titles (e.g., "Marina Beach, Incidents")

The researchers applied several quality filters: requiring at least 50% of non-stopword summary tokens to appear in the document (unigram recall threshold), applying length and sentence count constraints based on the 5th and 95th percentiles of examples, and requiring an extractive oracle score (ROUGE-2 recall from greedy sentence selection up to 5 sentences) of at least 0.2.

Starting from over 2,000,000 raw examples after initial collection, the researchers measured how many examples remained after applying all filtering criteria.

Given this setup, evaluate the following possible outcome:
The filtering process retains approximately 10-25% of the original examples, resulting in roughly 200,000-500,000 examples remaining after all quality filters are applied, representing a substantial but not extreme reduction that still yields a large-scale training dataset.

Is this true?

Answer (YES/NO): YES